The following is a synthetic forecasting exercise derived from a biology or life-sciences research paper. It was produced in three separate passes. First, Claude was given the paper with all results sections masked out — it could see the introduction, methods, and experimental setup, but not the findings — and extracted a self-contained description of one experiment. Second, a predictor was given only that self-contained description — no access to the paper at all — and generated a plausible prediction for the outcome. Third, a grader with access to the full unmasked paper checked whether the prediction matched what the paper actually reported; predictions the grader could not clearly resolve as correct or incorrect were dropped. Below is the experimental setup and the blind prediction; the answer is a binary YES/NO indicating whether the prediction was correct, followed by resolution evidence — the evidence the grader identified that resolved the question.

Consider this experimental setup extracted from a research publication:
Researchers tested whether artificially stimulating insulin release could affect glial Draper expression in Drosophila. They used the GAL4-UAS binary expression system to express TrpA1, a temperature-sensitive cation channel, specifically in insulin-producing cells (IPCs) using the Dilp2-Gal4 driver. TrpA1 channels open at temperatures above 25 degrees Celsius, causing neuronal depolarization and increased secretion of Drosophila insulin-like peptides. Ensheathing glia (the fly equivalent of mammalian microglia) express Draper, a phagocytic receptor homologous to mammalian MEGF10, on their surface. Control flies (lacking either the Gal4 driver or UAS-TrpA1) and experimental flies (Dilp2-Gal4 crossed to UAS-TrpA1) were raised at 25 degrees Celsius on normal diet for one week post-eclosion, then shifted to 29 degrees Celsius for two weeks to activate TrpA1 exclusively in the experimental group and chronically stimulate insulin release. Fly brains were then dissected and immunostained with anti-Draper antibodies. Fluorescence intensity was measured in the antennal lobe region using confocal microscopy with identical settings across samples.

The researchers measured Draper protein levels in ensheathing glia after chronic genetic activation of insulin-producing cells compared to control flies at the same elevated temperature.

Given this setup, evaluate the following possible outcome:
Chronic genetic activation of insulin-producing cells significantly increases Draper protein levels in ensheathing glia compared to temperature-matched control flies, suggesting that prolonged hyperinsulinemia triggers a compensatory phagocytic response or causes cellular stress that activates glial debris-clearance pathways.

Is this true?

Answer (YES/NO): NO